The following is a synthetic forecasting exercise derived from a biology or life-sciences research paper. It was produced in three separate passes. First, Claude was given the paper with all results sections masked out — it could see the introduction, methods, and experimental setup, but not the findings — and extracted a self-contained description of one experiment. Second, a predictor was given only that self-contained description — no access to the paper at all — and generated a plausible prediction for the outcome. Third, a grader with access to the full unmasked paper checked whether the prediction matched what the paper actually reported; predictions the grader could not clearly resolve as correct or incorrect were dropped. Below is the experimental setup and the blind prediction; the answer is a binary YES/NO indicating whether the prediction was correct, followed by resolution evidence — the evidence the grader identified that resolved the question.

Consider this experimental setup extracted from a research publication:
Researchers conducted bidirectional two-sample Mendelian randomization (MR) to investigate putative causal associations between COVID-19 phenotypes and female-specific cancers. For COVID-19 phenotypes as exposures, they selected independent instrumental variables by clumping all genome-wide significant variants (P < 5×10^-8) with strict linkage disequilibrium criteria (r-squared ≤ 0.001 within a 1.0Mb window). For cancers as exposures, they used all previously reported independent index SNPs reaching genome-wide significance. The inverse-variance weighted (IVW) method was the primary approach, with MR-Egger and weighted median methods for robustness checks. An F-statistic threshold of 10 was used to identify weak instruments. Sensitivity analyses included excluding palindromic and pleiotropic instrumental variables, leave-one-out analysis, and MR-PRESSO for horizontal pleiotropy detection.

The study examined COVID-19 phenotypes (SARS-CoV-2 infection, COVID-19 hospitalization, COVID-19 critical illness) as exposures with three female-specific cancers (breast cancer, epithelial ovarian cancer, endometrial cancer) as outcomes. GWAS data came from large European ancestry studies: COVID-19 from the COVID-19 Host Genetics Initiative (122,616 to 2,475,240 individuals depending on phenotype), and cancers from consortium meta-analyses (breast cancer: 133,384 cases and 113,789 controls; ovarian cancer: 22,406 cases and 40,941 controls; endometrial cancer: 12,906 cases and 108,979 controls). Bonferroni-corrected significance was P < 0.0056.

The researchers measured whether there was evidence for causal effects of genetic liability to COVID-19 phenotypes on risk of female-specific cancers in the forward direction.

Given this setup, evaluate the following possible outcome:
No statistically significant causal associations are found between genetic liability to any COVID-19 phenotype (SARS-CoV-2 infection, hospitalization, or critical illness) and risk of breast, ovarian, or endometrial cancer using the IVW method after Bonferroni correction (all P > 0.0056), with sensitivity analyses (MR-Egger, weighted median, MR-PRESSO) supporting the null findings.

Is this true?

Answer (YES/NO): NO